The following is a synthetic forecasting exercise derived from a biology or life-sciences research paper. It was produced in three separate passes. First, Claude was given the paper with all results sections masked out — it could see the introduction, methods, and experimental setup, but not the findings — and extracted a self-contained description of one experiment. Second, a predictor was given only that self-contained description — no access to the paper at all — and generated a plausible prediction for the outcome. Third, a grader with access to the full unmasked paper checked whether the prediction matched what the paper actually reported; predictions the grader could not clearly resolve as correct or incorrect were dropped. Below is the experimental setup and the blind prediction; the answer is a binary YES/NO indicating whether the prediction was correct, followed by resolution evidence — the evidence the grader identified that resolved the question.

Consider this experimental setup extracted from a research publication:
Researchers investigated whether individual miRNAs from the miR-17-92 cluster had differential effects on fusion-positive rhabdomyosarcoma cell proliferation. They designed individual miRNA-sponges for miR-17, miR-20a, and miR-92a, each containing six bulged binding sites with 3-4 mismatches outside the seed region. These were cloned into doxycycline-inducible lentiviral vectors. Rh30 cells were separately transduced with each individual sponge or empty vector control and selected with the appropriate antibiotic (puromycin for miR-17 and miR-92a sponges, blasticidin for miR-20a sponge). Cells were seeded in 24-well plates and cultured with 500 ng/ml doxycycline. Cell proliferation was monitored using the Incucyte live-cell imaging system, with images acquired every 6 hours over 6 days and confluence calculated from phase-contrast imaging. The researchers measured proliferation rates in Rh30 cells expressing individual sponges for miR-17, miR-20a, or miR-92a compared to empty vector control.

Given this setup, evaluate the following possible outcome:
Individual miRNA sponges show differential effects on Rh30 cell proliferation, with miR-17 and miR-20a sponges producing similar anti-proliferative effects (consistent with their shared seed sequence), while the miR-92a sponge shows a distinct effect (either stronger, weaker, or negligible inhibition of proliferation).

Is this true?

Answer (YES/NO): NO